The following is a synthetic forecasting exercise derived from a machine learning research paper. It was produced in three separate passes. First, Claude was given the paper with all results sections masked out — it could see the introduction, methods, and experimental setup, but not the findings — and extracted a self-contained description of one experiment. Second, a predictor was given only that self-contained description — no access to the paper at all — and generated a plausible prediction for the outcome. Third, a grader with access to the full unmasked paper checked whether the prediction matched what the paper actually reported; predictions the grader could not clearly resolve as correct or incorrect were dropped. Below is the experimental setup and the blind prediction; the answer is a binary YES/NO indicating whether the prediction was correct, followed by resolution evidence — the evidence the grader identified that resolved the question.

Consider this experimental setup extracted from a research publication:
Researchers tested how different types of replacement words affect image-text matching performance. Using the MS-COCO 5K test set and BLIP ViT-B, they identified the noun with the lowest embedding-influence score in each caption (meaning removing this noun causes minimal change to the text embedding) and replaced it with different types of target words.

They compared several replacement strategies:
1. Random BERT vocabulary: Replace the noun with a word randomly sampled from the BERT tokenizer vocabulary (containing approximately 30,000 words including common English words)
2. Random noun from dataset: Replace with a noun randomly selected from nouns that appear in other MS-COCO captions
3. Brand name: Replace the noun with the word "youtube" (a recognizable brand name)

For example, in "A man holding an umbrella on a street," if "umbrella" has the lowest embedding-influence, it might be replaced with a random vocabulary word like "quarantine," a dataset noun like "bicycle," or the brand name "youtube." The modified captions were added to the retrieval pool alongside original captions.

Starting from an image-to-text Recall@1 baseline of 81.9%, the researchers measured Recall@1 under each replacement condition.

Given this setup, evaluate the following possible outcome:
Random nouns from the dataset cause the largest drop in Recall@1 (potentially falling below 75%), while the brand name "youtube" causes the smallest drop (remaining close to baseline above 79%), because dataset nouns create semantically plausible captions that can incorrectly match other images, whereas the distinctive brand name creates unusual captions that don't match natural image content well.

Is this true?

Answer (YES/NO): NO